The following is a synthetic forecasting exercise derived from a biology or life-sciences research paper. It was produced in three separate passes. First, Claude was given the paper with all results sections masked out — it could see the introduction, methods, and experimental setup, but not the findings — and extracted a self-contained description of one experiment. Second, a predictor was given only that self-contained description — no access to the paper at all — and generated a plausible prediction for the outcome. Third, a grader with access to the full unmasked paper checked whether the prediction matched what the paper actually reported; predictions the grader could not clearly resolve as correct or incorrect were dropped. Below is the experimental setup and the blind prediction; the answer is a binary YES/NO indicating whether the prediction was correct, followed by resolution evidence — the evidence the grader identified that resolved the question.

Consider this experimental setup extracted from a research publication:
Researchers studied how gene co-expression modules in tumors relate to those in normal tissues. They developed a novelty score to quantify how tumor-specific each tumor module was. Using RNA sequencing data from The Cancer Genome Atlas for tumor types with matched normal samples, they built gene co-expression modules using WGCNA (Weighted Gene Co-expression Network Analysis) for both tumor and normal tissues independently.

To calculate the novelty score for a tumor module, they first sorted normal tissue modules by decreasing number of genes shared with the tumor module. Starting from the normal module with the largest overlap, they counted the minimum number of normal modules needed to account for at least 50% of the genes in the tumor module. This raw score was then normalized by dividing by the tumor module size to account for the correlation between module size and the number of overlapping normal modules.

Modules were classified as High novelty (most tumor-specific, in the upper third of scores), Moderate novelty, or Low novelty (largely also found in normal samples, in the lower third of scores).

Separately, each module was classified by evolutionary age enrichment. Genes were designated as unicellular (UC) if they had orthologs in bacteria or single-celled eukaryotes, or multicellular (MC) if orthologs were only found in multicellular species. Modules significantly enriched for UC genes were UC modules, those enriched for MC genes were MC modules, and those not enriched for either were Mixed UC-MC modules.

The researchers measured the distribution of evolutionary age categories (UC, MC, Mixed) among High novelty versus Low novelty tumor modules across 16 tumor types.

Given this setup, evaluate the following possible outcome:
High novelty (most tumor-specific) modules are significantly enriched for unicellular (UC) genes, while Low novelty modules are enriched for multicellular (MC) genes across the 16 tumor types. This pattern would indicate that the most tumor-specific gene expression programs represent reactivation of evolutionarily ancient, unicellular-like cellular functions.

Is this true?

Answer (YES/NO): NO